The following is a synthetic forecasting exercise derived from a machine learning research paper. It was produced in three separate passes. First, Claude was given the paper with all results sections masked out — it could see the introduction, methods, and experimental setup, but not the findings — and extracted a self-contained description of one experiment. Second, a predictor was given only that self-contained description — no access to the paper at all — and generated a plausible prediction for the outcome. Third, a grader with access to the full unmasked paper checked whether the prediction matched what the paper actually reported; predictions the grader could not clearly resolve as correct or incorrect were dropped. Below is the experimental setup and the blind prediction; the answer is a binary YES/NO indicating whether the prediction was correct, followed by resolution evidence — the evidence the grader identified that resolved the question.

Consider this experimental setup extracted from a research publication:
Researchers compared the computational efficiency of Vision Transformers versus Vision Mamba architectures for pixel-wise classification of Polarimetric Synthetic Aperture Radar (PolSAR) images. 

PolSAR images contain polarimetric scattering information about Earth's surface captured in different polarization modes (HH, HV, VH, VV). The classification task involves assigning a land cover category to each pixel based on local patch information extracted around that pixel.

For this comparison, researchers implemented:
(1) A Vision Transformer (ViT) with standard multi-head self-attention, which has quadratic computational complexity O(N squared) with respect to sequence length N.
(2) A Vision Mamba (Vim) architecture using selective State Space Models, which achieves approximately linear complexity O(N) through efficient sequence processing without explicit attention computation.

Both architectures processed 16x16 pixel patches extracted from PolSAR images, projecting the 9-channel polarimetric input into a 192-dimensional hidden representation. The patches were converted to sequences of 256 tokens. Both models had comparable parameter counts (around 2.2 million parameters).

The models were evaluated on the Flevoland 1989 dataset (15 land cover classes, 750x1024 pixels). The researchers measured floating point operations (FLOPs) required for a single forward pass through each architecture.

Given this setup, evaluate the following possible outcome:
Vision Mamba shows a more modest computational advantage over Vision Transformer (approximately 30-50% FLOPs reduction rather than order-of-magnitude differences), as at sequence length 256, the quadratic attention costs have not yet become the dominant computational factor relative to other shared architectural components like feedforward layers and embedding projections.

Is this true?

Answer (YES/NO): NO